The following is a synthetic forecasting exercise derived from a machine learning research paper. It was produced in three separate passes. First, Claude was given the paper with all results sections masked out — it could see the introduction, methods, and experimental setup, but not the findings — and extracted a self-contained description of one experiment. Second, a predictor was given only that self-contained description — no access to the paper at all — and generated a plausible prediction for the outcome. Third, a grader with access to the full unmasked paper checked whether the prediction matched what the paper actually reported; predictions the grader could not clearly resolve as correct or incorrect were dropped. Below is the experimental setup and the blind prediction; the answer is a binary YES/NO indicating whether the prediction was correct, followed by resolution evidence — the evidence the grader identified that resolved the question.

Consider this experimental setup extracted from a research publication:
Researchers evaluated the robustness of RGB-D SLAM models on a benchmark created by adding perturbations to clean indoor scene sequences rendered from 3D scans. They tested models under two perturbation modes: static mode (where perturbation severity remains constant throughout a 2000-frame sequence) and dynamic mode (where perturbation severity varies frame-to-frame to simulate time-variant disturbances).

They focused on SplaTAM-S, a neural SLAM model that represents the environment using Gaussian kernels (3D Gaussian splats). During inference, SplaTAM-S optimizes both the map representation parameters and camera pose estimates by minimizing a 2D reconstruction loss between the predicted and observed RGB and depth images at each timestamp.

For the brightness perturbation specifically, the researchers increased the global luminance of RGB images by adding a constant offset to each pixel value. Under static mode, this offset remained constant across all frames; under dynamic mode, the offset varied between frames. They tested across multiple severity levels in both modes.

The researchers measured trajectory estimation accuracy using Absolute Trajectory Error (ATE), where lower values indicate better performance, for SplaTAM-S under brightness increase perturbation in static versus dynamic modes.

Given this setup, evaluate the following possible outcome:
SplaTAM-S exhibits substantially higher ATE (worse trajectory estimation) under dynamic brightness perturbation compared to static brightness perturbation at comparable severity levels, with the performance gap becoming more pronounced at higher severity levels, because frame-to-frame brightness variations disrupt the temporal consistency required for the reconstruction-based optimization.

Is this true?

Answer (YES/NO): NO